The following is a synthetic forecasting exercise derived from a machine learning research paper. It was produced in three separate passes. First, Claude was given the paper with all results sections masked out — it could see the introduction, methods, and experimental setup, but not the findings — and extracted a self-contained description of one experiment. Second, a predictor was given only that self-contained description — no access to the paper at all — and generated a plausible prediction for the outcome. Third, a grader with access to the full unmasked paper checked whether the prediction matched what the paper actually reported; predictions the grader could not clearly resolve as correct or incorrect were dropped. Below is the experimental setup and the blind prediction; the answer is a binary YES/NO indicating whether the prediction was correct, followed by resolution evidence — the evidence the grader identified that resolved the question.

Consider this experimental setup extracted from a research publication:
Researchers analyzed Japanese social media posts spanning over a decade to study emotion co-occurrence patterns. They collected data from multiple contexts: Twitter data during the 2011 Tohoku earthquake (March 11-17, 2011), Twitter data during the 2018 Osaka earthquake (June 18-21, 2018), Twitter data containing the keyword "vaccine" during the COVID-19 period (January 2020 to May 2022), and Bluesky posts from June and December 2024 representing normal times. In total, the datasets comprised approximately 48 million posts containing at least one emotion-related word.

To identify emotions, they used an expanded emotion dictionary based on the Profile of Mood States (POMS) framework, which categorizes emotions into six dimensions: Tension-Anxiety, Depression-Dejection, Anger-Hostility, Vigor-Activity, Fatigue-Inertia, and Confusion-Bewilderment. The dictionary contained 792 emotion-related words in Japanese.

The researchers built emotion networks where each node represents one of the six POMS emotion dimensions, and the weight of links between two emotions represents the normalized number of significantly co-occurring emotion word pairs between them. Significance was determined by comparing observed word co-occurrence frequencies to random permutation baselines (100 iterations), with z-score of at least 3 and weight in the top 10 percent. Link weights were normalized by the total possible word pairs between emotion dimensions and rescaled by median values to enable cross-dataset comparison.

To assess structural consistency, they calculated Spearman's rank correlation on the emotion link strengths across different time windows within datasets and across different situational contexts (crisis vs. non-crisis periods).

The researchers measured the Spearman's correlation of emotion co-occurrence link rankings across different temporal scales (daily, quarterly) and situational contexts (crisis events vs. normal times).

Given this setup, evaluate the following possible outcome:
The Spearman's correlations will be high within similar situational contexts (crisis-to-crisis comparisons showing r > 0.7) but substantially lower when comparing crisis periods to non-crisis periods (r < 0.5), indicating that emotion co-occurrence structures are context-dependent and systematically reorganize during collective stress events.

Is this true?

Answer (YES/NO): NO